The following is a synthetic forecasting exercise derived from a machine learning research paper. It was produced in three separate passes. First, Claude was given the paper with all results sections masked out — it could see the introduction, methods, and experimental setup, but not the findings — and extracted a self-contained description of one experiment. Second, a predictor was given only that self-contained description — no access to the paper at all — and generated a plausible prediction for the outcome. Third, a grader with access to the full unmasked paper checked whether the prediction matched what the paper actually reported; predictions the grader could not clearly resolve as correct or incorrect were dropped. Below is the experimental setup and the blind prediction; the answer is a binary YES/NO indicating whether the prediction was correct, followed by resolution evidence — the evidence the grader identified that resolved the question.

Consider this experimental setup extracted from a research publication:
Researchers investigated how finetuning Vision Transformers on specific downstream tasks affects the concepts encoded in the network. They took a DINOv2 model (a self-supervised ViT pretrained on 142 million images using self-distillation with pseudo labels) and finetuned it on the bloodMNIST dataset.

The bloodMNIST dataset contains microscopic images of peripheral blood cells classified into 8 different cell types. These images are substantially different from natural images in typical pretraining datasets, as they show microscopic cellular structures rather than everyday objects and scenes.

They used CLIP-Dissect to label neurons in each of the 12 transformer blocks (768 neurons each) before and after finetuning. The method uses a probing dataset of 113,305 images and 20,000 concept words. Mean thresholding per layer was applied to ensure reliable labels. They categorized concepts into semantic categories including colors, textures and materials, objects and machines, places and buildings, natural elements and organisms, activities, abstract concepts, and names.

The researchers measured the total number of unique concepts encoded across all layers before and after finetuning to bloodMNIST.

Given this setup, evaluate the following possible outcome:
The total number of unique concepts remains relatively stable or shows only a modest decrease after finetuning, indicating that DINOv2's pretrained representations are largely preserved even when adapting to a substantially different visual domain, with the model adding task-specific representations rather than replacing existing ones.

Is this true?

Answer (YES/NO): NO